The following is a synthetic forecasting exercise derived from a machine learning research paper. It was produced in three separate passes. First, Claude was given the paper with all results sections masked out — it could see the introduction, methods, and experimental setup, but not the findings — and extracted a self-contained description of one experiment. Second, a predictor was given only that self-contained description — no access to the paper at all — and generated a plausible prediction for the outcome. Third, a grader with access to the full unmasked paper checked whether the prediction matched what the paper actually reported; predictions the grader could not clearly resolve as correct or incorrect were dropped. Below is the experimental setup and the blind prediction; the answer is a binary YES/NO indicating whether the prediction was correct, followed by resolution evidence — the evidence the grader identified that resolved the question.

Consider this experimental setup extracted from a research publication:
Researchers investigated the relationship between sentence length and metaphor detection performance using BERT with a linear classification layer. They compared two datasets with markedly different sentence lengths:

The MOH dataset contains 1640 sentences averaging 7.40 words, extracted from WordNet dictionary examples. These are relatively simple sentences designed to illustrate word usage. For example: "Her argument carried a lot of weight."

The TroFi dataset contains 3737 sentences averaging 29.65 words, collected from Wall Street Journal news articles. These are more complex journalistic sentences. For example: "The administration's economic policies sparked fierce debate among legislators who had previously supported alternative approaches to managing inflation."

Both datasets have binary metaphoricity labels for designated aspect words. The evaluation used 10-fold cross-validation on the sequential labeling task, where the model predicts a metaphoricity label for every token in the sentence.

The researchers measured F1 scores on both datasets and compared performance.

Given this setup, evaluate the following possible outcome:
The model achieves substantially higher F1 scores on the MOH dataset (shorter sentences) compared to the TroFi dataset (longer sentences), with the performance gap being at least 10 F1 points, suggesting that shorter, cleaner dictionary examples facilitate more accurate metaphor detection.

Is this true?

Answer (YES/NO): NO